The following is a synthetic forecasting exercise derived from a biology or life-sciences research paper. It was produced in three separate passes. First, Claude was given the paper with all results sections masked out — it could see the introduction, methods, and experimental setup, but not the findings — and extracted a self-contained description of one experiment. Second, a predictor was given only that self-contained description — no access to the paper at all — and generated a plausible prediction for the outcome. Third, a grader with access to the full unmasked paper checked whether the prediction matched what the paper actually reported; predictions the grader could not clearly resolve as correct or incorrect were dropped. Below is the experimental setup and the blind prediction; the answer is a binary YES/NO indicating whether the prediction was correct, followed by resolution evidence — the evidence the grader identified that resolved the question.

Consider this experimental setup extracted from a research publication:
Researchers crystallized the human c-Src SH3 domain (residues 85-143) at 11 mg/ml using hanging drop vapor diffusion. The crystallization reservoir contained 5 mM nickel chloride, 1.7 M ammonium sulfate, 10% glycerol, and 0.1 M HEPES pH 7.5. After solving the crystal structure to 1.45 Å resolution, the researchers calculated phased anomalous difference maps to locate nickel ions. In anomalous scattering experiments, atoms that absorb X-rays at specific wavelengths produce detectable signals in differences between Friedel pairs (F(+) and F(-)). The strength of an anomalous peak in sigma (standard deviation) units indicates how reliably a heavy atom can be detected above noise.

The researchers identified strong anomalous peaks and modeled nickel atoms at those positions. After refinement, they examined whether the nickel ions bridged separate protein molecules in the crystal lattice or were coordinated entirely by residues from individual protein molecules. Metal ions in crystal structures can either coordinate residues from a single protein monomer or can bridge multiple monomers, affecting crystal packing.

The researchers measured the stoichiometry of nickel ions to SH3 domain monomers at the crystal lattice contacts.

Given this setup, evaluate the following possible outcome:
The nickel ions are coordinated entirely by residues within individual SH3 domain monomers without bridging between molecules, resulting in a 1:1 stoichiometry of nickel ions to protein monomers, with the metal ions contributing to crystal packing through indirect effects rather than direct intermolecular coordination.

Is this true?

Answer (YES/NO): NO